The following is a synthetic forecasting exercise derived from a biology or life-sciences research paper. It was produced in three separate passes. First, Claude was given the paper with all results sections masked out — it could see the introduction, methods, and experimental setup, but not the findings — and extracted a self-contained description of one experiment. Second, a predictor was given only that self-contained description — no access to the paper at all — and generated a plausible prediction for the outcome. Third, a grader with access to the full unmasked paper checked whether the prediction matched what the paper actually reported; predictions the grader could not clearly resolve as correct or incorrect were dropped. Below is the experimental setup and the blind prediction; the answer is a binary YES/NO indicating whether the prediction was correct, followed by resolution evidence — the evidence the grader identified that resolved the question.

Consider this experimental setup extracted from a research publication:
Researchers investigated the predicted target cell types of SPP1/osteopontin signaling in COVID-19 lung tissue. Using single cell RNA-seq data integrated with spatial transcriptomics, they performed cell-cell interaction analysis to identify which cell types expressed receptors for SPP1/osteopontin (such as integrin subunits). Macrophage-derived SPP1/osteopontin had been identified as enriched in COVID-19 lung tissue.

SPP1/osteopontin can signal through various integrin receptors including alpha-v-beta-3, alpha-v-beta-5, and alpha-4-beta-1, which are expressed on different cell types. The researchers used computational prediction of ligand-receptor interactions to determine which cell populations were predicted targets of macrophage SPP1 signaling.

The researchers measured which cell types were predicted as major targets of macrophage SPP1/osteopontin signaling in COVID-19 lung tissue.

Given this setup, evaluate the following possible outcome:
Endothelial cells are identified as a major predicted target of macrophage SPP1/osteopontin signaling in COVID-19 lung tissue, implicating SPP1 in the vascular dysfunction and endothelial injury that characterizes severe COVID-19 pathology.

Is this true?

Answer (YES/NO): YES